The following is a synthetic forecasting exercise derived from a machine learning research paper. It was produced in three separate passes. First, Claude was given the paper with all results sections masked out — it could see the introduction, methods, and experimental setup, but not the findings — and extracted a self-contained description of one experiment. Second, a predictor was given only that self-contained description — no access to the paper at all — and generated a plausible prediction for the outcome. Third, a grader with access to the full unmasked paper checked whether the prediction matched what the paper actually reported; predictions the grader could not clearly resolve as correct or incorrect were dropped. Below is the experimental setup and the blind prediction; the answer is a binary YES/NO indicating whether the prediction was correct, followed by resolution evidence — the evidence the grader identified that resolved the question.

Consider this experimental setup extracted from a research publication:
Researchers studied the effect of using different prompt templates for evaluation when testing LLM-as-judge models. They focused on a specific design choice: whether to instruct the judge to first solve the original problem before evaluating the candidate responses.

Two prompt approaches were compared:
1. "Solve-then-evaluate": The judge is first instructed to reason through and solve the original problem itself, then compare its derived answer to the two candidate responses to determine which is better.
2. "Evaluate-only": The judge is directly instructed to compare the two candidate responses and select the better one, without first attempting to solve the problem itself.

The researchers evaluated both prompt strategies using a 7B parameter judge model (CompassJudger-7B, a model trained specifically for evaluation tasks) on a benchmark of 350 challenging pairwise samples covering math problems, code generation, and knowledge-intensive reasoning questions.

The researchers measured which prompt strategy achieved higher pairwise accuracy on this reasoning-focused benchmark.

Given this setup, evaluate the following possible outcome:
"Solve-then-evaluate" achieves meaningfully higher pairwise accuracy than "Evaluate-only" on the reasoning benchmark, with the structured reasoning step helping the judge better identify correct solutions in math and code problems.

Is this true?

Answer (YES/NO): NO